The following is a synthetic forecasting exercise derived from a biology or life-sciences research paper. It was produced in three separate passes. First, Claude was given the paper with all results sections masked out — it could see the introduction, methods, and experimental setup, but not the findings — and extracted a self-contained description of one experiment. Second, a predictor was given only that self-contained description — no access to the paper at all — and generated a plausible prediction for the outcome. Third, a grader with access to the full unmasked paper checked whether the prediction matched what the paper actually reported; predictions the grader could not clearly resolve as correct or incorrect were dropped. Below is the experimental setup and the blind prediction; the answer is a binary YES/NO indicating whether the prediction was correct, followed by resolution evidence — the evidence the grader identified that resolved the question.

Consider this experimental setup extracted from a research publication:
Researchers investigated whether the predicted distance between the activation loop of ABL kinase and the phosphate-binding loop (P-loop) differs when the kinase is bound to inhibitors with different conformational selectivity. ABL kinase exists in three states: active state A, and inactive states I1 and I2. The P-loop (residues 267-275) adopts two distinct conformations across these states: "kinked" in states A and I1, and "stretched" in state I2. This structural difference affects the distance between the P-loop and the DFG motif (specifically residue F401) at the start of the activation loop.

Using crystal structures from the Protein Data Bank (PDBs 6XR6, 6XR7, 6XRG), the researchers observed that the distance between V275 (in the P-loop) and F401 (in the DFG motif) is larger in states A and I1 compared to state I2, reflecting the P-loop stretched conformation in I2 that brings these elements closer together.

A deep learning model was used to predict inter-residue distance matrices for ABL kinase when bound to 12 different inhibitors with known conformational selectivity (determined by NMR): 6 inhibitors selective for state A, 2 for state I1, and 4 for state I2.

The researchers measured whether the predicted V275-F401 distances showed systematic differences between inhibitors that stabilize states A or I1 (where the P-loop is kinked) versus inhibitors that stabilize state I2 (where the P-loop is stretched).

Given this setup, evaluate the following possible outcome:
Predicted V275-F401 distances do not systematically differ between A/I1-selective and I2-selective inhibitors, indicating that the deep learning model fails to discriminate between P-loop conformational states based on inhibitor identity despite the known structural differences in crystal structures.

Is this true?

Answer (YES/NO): NO